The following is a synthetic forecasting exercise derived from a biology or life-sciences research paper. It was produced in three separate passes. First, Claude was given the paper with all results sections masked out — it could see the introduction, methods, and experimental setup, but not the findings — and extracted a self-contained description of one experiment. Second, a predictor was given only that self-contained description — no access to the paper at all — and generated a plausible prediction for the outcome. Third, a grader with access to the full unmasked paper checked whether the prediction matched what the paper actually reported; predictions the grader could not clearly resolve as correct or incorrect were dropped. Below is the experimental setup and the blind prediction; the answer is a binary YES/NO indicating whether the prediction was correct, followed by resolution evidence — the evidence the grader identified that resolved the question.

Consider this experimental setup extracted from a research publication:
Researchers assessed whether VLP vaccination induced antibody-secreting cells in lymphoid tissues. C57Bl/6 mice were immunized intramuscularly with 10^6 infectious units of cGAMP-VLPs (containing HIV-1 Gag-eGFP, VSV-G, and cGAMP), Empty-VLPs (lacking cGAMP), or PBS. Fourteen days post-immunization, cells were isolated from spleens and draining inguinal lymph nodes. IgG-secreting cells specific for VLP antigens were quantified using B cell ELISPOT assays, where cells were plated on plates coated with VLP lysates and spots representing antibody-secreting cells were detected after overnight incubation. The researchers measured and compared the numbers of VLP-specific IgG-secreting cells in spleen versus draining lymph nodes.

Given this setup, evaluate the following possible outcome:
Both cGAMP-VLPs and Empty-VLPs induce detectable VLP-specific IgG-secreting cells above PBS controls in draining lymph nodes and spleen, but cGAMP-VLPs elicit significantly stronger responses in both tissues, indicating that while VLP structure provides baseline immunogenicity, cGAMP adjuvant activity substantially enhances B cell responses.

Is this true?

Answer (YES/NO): NO